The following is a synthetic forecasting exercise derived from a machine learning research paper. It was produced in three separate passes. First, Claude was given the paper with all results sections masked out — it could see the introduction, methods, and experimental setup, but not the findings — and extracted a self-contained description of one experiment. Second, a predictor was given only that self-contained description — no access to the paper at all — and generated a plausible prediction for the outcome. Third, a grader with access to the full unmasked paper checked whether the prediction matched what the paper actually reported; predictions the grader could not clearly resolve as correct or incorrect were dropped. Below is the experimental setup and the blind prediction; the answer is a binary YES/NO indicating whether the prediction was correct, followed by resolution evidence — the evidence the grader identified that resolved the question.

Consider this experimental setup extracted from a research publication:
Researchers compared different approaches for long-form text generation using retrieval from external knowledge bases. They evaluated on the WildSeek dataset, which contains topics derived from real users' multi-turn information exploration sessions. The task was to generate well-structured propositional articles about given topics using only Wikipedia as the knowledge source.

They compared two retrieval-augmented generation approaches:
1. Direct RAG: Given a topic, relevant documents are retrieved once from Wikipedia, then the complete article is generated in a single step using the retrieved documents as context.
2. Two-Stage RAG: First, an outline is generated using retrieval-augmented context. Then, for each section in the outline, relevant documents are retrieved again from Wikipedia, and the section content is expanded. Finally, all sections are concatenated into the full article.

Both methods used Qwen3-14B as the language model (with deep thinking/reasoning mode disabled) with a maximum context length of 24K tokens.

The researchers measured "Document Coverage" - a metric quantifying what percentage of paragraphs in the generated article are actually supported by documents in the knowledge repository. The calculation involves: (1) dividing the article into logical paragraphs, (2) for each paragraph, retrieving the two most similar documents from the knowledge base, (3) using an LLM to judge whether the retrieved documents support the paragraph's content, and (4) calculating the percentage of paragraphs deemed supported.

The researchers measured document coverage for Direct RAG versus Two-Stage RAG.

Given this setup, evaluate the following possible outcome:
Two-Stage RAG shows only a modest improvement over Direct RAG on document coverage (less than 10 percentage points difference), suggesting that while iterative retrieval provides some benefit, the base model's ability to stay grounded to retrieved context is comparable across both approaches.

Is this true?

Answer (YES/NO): NO